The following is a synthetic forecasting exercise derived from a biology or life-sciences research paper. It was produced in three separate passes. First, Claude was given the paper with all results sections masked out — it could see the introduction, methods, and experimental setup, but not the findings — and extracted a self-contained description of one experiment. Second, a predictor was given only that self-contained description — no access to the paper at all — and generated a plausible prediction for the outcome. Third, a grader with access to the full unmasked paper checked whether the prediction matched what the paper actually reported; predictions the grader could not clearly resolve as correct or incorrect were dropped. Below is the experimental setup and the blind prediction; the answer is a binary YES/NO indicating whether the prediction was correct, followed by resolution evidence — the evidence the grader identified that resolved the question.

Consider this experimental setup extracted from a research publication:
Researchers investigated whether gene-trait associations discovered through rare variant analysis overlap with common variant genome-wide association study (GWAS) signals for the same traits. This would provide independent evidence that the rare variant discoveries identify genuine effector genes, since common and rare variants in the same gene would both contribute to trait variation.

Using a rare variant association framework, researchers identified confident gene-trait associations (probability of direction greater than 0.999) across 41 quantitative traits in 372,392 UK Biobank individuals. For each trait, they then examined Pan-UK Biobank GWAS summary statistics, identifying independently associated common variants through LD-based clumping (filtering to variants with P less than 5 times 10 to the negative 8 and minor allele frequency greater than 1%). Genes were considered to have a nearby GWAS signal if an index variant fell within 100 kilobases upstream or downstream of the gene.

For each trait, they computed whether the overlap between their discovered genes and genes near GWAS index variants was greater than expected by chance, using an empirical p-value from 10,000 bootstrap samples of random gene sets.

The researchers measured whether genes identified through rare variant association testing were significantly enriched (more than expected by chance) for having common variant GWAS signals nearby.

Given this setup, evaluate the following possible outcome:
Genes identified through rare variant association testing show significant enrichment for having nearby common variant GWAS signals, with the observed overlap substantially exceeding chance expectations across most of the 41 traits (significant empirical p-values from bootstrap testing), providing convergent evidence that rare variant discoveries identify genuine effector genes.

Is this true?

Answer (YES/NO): YES